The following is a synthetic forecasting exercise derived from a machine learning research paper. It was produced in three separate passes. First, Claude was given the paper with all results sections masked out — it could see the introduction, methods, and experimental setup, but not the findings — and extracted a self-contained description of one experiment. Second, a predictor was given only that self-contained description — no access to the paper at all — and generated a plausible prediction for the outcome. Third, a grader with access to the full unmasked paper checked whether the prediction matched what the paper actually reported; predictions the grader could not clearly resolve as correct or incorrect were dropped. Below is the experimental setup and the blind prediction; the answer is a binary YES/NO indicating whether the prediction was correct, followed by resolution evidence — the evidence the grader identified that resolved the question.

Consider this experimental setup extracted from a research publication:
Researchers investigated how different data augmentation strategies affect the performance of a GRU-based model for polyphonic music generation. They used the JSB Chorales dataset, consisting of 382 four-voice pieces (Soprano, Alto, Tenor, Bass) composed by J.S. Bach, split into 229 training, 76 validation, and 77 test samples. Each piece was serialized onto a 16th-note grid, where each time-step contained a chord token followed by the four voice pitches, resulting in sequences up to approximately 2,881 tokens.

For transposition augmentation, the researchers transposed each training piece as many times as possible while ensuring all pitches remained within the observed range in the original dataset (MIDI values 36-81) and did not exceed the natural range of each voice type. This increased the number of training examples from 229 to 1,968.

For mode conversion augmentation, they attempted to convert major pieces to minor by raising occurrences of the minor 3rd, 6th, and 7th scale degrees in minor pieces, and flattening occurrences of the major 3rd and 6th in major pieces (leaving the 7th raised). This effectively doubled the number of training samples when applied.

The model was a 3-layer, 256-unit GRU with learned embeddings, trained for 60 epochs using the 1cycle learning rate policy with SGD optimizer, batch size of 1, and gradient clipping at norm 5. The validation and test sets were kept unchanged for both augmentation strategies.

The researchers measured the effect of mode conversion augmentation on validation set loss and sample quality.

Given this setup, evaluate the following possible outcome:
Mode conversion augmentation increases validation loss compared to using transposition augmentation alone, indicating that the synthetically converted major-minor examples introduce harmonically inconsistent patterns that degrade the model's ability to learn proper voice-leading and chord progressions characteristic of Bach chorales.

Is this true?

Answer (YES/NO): NO